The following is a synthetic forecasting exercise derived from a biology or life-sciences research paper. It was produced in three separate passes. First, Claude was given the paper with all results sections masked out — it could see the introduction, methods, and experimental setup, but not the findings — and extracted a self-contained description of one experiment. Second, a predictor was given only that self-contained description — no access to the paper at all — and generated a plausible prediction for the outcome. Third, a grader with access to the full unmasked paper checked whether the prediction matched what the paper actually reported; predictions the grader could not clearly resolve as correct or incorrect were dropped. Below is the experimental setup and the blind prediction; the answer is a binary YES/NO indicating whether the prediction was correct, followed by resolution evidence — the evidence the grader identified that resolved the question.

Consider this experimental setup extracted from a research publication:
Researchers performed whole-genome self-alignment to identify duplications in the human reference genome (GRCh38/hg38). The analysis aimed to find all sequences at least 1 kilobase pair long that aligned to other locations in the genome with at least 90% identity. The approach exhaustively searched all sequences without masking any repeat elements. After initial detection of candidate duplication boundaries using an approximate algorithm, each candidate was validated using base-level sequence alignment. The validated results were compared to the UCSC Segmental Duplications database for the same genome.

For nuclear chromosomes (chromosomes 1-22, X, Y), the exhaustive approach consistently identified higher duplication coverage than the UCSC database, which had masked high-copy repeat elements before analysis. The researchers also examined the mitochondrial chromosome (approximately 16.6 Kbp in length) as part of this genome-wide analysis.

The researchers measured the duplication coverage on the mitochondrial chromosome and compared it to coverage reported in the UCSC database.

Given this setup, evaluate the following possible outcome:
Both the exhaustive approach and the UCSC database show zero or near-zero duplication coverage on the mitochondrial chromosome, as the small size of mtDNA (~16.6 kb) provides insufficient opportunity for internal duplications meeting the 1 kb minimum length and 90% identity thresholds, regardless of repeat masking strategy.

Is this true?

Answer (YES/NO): NO